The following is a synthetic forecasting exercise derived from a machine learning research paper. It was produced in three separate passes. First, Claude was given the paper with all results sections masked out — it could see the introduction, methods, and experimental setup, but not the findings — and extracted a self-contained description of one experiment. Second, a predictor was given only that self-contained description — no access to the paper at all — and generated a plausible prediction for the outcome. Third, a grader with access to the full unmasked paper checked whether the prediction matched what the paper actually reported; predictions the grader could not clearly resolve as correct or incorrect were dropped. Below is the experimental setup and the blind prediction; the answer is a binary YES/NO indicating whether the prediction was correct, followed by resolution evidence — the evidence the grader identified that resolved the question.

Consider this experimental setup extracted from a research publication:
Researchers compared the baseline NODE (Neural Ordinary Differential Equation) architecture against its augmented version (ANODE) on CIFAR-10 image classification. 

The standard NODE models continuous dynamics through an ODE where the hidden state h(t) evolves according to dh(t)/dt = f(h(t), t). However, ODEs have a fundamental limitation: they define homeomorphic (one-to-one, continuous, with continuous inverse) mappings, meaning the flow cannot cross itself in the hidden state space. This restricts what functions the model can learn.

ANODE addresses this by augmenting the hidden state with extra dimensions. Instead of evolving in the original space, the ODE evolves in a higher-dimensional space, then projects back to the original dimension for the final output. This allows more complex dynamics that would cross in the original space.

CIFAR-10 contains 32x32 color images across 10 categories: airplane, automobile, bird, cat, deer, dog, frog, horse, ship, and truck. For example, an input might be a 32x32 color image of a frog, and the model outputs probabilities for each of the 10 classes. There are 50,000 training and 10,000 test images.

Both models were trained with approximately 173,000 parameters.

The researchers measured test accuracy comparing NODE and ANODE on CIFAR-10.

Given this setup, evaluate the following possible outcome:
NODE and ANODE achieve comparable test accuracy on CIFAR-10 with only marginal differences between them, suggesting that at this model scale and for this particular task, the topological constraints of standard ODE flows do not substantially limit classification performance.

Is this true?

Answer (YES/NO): NO